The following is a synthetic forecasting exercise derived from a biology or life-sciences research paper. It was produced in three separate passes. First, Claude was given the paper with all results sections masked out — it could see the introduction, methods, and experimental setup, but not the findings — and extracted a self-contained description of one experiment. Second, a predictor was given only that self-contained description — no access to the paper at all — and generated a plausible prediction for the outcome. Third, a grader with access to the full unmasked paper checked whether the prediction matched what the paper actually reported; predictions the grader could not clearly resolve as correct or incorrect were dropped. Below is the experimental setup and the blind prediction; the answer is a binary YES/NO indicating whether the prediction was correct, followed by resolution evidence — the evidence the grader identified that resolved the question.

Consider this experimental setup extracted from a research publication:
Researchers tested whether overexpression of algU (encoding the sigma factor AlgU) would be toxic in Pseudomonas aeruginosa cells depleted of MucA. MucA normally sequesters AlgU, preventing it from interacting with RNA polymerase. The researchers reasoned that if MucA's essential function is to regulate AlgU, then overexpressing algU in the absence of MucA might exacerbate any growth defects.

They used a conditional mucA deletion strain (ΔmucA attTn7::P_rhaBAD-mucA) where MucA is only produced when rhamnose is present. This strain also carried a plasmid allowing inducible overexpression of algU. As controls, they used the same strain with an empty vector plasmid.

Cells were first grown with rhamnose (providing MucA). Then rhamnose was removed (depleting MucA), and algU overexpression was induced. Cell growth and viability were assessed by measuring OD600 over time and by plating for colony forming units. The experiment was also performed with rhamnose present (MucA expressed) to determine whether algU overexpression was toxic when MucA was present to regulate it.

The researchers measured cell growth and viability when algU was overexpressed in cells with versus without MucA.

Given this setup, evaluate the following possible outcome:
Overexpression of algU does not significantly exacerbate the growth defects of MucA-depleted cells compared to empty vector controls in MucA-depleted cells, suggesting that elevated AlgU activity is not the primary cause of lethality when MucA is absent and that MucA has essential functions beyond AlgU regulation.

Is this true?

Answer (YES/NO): NO